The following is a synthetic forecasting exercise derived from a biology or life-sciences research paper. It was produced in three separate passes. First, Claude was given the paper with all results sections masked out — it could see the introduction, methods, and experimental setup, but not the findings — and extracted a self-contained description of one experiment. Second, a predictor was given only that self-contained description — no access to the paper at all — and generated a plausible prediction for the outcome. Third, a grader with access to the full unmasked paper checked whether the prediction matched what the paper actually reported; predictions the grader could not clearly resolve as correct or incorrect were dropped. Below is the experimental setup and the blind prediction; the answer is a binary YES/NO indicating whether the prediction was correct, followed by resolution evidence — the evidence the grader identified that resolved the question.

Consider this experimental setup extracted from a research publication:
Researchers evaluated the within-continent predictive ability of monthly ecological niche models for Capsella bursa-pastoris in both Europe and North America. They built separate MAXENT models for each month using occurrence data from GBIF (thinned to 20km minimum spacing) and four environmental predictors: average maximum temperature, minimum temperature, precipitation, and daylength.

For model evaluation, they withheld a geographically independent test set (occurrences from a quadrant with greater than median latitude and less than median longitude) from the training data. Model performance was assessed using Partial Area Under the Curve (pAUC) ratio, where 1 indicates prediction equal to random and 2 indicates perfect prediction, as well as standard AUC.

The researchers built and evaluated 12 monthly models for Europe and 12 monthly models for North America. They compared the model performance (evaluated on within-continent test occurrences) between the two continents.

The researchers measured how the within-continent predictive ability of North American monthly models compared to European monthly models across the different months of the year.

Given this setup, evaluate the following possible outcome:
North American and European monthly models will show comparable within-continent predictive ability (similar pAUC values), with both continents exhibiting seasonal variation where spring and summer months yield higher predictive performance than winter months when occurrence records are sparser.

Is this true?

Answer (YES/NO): NO